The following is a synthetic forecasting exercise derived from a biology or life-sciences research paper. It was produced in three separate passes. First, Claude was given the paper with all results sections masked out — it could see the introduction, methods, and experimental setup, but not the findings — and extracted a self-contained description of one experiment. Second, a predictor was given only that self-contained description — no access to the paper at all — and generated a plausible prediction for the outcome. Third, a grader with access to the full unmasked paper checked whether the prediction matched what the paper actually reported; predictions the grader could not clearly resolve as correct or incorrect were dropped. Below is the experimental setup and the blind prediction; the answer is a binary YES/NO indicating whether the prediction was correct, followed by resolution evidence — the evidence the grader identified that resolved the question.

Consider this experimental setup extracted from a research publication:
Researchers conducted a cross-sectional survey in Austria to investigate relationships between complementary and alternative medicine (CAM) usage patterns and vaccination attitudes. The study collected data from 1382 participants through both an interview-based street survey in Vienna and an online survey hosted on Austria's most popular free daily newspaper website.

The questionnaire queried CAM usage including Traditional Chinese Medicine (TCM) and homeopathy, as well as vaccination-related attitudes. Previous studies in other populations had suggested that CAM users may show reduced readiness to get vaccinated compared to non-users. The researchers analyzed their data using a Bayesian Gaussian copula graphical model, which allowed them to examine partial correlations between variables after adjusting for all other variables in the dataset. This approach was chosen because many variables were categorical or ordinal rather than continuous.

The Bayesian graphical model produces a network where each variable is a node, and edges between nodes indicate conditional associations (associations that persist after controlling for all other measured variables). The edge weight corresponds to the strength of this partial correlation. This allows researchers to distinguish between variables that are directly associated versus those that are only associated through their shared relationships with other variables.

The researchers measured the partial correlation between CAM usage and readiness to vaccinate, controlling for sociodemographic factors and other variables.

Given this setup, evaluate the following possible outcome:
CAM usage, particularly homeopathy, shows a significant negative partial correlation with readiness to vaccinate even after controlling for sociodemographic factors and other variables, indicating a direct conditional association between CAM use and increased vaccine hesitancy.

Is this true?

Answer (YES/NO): NO